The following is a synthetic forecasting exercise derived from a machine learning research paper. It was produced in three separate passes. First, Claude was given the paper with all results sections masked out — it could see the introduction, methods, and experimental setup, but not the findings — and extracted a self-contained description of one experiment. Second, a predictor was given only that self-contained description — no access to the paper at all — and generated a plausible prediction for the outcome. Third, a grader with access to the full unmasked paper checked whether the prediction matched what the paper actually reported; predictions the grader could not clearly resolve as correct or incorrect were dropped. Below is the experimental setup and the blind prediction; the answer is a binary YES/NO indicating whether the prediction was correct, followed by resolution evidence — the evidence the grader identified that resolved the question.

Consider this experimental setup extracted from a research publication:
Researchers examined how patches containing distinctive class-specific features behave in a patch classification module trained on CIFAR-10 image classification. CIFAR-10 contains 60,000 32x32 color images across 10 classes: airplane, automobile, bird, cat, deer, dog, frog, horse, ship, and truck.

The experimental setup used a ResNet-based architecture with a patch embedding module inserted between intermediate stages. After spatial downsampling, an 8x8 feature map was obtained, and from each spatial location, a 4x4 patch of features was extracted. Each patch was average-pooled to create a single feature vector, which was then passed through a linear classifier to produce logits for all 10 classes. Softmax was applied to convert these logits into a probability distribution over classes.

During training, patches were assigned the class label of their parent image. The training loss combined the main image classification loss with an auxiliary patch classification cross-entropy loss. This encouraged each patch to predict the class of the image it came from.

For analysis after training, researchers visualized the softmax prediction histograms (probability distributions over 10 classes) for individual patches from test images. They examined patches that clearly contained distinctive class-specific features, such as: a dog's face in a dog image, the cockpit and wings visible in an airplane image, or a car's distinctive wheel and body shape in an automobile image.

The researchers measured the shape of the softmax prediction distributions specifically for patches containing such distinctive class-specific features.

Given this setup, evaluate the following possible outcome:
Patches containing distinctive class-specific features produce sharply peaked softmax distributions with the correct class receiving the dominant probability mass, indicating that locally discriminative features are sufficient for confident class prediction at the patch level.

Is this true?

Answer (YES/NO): YES